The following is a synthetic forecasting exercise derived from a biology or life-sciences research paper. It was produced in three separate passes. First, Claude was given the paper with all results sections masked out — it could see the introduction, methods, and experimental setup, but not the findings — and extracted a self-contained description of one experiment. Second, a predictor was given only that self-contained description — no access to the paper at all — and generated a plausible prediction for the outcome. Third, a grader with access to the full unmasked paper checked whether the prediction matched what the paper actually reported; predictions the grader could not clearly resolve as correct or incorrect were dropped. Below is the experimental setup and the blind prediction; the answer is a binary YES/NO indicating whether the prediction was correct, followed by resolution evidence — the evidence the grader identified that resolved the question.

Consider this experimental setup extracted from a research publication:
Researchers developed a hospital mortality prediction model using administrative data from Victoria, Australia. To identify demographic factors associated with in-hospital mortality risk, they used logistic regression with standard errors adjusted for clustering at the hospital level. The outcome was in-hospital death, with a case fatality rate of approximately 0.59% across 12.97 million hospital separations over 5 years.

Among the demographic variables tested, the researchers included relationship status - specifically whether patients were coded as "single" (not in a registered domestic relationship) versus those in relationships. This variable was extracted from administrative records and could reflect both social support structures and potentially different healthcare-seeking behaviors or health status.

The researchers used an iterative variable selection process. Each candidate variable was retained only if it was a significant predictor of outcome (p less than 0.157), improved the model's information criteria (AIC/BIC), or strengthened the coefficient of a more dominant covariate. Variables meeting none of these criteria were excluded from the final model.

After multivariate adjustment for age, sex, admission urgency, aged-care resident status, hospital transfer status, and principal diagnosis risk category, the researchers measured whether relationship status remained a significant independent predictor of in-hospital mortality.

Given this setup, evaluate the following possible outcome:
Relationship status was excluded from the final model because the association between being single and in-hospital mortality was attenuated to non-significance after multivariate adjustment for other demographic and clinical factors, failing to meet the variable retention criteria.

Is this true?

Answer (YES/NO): NO